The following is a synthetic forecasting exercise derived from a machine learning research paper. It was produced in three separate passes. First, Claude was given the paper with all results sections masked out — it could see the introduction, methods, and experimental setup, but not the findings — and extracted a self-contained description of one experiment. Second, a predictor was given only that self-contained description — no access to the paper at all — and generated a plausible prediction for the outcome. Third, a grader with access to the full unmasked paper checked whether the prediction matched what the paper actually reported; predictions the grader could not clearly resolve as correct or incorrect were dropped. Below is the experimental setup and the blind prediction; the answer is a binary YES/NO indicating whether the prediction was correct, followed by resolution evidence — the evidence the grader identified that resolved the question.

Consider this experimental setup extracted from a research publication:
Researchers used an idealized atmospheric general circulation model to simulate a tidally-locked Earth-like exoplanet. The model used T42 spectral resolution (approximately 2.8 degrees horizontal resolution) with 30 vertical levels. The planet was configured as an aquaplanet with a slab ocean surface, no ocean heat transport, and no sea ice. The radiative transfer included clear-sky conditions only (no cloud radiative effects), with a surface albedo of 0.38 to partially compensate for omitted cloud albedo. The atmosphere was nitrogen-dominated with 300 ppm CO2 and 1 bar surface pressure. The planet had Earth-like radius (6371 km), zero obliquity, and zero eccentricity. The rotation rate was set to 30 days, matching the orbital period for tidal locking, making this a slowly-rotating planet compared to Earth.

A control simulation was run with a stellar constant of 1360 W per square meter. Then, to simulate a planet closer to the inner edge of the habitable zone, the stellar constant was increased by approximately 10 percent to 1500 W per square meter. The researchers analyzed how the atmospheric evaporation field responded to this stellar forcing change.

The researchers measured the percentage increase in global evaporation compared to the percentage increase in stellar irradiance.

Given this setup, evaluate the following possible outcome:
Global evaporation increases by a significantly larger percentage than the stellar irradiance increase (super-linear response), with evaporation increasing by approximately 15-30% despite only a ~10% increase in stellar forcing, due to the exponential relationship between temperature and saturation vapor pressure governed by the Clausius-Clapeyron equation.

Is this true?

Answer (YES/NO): NO